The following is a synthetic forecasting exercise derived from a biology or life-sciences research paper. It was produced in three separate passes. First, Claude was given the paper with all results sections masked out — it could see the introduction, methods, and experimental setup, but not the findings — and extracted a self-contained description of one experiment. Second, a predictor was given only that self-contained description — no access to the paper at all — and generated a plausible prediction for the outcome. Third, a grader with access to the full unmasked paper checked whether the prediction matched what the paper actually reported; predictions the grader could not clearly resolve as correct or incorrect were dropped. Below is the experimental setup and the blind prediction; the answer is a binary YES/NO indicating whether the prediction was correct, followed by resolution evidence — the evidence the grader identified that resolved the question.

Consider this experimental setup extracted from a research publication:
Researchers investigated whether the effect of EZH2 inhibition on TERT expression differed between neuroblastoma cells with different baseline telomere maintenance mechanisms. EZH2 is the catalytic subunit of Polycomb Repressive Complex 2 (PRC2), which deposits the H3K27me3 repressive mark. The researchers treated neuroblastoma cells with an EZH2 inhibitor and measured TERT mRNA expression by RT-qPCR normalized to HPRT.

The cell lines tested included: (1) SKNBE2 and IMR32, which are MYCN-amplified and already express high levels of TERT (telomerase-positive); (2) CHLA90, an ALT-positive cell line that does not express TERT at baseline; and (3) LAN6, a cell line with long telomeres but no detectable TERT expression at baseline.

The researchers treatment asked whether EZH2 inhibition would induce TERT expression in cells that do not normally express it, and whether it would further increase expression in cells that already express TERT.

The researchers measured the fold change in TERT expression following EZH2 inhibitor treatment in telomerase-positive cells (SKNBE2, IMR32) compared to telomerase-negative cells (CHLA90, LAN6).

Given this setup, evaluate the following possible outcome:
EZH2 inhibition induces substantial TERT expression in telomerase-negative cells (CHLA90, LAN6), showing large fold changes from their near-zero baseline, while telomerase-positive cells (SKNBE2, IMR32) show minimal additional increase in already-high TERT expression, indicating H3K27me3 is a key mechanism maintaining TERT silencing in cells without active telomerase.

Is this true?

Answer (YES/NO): YES